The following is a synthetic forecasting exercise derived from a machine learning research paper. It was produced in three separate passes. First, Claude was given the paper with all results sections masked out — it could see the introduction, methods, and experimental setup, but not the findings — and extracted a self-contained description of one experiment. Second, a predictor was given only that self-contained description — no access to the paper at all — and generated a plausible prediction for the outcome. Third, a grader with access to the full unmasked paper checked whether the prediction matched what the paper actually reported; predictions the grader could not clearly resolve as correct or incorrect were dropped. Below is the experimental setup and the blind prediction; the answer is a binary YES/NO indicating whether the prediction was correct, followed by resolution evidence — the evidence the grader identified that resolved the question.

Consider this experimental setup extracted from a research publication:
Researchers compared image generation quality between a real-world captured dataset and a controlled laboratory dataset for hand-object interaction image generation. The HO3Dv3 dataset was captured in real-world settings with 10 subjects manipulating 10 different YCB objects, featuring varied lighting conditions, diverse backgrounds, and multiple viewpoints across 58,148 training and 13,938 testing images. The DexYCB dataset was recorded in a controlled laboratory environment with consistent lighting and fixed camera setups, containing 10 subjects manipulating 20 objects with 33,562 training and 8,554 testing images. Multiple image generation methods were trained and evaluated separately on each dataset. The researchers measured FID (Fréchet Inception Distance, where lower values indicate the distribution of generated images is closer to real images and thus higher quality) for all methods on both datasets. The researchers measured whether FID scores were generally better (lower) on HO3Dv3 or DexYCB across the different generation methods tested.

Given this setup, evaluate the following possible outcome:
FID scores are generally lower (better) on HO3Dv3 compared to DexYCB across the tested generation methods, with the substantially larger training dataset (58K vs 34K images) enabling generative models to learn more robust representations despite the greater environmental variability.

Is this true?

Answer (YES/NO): NO